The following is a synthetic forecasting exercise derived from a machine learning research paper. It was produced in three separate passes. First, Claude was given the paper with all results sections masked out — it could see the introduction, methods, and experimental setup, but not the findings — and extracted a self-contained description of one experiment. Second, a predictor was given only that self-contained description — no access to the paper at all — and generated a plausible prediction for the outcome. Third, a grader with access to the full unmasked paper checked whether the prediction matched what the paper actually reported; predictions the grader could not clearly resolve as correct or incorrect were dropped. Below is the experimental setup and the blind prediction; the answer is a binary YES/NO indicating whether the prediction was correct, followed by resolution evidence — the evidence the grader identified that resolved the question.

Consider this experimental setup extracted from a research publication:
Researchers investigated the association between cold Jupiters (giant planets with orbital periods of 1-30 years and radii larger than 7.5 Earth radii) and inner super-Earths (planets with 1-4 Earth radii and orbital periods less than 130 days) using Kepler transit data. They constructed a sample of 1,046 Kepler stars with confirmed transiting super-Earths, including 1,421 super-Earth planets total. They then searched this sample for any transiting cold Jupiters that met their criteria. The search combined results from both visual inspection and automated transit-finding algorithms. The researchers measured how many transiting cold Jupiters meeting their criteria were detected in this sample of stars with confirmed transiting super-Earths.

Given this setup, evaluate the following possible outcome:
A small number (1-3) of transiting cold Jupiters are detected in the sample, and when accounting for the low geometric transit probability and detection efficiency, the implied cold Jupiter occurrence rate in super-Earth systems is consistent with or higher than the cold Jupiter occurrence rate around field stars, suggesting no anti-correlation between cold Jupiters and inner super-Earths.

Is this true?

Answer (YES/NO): YES